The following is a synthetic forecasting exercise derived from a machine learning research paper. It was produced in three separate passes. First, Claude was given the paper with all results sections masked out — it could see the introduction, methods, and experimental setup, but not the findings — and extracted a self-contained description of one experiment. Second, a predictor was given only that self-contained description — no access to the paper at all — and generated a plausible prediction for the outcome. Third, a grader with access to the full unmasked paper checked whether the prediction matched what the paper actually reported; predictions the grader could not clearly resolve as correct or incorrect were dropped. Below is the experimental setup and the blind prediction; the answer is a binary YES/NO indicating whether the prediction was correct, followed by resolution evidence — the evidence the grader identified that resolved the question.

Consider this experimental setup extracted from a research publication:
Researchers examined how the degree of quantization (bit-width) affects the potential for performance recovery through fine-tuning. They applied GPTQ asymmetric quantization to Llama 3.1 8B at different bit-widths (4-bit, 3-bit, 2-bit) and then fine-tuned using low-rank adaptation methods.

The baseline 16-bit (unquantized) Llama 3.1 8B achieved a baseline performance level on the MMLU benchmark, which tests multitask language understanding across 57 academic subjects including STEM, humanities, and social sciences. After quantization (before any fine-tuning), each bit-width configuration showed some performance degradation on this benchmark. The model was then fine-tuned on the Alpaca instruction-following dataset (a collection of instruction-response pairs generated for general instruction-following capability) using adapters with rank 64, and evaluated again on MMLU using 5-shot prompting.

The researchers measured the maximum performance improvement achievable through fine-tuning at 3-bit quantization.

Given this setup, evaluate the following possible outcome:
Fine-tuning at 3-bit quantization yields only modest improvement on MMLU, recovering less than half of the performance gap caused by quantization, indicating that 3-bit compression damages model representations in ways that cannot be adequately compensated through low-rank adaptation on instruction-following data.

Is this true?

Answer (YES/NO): NO